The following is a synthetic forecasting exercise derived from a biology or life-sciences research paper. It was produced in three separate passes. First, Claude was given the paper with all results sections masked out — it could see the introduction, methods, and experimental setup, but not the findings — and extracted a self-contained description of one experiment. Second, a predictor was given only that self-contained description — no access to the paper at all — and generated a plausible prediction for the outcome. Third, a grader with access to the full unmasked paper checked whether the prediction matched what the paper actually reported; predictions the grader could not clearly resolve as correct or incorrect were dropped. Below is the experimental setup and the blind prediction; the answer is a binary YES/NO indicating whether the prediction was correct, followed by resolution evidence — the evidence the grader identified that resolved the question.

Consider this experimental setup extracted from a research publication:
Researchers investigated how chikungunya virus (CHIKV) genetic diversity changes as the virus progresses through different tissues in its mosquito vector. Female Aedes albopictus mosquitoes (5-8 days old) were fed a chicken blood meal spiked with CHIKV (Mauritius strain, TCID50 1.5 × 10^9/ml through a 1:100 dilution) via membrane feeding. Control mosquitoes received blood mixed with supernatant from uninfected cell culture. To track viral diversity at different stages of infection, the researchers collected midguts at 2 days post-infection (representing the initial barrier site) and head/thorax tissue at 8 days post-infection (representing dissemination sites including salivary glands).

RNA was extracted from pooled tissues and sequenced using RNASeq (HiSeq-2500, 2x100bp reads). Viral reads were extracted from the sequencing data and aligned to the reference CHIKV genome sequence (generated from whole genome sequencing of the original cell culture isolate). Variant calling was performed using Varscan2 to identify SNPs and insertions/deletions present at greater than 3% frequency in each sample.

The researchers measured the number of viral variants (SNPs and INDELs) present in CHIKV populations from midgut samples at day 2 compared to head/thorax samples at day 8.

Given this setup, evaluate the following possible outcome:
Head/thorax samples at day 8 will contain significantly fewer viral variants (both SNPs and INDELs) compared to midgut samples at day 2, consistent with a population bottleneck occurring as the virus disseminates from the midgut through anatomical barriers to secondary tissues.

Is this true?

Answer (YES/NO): YES